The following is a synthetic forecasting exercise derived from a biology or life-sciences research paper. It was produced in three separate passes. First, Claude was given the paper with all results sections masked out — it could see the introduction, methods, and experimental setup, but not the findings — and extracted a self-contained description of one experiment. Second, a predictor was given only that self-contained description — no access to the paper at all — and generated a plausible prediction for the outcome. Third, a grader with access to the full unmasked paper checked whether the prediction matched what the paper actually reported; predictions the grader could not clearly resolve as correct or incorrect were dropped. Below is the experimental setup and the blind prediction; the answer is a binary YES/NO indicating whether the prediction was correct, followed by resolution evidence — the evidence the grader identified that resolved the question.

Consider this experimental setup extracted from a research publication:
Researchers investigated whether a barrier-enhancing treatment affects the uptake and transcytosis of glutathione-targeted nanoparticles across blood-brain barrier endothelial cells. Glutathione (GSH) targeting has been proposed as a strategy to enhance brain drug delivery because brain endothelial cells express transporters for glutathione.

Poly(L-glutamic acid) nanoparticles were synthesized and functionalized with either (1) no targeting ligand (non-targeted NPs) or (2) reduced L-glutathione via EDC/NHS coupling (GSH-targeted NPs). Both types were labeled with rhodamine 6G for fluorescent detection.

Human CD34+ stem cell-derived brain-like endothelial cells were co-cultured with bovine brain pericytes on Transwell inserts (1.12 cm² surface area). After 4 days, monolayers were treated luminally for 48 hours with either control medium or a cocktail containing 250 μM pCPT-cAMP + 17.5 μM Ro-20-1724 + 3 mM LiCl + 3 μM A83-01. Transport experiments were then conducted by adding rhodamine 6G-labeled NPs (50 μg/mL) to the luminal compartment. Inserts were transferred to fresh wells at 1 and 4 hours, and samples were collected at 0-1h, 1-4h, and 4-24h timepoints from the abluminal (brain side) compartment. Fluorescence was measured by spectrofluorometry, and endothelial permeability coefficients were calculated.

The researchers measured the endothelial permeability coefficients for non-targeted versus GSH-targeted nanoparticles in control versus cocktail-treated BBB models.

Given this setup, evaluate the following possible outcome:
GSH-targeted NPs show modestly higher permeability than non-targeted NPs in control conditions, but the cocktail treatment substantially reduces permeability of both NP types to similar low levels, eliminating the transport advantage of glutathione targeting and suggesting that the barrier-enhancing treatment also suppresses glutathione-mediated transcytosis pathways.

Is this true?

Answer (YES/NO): NO